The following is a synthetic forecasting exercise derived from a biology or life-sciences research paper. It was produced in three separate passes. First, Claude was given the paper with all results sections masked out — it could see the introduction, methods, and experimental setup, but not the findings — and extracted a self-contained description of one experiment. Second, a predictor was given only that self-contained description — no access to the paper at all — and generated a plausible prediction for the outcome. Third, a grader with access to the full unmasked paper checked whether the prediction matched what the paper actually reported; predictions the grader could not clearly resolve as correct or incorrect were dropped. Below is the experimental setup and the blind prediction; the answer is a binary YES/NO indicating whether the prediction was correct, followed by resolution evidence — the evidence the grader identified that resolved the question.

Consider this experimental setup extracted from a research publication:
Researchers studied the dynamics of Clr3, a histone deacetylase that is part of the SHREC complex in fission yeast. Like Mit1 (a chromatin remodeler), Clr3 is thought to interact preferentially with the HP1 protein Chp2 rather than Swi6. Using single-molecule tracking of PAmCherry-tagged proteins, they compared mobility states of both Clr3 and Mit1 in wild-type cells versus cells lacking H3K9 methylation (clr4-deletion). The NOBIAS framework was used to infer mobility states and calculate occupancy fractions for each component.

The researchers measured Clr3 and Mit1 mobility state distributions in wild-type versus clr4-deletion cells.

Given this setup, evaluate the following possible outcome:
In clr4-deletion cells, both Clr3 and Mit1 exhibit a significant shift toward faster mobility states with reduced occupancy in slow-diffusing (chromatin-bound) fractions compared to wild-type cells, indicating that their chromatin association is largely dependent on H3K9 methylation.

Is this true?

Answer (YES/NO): NO